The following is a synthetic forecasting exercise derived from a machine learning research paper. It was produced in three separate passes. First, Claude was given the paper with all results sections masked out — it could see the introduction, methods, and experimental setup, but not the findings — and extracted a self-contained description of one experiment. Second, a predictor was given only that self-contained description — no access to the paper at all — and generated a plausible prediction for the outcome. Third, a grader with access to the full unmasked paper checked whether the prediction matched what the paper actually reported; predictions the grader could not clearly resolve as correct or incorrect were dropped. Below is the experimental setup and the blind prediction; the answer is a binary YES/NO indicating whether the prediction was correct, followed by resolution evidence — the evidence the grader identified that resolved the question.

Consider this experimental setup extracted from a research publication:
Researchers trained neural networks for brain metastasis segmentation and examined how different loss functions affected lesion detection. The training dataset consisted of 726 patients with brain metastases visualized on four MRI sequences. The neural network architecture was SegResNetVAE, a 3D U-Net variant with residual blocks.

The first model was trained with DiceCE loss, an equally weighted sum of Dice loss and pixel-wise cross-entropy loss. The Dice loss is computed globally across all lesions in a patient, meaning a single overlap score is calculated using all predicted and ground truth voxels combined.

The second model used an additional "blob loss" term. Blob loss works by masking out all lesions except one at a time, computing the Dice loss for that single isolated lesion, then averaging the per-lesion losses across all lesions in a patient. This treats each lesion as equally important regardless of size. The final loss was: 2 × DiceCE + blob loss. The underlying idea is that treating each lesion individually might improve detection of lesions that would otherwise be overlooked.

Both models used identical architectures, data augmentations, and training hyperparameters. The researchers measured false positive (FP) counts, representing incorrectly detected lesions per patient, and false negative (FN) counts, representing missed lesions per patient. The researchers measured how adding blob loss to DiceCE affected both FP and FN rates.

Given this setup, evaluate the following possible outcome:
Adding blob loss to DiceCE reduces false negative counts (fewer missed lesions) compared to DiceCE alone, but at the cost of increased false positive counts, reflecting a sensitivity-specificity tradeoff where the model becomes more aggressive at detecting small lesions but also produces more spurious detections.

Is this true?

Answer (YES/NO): NO